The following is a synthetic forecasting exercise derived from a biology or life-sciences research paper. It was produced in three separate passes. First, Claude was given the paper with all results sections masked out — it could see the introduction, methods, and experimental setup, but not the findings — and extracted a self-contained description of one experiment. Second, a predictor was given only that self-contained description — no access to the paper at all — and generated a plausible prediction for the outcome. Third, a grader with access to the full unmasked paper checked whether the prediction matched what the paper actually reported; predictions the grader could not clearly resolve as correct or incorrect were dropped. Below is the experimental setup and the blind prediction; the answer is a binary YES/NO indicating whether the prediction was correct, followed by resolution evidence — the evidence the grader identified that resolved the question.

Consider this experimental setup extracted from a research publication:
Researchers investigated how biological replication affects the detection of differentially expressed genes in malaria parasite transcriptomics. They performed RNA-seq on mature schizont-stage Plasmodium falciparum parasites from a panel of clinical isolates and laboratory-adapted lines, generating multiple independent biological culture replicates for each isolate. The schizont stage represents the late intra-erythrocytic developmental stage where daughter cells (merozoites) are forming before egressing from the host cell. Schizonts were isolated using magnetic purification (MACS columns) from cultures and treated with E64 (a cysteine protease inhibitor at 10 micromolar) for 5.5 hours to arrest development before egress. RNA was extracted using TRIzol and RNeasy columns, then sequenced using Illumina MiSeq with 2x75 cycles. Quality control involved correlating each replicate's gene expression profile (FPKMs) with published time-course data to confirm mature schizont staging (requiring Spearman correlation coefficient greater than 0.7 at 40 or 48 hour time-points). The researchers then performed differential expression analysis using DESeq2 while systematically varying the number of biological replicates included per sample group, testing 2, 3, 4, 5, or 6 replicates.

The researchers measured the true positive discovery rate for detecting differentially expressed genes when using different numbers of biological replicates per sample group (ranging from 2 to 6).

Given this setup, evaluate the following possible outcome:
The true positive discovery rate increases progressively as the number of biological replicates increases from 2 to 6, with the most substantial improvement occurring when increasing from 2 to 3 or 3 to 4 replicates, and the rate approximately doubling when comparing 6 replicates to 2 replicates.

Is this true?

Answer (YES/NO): NO